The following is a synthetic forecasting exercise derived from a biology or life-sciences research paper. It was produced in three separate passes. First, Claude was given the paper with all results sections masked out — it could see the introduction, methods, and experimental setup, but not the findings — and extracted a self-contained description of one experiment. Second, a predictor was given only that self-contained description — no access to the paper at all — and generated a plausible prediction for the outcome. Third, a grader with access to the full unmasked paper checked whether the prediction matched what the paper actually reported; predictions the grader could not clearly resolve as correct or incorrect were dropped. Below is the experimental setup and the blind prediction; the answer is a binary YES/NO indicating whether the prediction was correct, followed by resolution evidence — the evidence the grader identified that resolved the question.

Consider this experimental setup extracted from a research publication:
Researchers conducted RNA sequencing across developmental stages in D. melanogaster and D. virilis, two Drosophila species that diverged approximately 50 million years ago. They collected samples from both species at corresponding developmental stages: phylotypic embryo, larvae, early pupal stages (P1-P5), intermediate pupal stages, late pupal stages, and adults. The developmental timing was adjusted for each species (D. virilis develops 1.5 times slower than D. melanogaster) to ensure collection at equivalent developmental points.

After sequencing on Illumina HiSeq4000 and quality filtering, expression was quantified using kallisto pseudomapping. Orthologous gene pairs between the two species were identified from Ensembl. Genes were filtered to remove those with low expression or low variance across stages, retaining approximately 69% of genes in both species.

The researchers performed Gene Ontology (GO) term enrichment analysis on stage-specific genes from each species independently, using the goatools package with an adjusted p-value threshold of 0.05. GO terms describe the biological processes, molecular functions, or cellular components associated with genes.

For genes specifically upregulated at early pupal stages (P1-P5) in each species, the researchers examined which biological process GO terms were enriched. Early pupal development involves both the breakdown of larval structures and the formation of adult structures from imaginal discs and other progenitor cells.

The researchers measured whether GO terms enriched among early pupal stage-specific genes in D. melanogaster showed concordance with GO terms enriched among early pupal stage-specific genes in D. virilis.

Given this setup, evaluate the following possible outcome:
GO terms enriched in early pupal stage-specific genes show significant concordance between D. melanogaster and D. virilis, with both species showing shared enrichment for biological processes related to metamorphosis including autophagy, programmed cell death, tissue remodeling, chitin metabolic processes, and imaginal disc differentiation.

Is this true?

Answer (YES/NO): NO